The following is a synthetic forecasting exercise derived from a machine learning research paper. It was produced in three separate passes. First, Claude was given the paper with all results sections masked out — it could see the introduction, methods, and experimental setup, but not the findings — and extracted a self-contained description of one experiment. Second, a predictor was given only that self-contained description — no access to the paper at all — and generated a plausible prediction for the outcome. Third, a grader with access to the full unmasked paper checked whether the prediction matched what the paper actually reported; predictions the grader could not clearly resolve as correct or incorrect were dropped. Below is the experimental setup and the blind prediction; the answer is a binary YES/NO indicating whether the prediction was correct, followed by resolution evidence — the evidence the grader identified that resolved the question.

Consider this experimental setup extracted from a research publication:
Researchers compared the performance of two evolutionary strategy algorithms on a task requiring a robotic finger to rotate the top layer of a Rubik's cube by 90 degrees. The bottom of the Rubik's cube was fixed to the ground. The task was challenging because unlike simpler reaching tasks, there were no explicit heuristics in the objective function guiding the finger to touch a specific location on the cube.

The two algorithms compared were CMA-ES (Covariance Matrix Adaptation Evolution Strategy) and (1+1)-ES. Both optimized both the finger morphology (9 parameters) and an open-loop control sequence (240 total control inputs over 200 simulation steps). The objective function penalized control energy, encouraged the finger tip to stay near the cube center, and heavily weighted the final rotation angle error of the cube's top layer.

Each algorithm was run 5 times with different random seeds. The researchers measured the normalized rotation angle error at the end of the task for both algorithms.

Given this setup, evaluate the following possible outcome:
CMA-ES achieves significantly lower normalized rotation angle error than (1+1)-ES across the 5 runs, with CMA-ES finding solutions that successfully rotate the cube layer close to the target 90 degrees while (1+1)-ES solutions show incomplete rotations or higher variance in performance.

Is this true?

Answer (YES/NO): YES